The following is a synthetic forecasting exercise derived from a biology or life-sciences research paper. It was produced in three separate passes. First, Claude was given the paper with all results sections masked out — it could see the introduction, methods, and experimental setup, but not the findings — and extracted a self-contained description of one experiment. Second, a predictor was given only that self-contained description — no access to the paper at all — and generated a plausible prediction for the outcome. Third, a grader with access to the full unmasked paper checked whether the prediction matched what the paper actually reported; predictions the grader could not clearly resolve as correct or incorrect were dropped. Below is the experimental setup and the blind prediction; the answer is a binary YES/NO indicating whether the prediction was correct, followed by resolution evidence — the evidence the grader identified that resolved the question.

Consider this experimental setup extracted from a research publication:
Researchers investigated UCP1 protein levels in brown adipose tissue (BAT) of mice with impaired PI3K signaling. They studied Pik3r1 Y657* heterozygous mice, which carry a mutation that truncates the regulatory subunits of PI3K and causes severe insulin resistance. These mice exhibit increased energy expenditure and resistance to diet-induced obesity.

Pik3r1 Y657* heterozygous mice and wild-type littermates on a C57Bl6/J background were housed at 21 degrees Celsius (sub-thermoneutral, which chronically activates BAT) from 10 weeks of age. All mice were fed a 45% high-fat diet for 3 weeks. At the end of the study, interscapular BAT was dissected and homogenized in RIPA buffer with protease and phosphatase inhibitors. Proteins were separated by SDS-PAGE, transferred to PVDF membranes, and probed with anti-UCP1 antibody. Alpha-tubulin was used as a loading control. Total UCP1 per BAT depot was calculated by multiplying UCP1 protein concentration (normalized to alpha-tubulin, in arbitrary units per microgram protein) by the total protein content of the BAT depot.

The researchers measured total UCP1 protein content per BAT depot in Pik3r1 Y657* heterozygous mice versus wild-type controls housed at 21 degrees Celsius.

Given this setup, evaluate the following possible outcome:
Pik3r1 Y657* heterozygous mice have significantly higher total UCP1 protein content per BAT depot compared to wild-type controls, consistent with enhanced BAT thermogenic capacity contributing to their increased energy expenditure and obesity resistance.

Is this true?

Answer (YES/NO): NO